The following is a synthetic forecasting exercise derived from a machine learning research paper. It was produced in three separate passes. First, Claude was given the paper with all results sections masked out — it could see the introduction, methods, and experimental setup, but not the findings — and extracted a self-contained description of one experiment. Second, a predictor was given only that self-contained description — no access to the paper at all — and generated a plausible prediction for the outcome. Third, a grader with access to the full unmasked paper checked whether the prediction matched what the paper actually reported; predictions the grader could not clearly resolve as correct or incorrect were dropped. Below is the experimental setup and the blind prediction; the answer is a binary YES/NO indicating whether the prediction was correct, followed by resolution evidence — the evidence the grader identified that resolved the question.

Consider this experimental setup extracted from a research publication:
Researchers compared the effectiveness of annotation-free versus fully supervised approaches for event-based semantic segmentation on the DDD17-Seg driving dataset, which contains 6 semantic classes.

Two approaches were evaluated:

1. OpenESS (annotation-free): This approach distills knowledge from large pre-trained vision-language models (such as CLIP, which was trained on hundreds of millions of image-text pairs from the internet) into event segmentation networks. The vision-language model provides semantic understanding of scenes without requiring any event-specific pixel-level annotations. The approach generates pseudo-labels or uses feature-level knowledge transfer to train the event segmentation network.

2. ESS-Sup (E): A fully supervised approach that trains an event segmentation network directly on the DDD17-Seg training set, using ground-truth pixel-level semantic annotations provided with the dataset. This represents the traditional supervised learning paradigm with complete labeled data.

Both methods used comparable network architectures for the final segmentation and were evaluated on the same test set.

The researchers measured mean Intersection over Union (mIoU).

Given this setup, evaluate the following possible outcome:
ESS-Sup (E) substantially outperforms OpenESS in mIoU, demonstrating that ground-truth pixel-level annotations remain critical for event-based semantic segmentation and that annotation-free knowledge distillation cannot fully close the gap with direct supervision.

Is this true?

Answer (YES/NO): NO